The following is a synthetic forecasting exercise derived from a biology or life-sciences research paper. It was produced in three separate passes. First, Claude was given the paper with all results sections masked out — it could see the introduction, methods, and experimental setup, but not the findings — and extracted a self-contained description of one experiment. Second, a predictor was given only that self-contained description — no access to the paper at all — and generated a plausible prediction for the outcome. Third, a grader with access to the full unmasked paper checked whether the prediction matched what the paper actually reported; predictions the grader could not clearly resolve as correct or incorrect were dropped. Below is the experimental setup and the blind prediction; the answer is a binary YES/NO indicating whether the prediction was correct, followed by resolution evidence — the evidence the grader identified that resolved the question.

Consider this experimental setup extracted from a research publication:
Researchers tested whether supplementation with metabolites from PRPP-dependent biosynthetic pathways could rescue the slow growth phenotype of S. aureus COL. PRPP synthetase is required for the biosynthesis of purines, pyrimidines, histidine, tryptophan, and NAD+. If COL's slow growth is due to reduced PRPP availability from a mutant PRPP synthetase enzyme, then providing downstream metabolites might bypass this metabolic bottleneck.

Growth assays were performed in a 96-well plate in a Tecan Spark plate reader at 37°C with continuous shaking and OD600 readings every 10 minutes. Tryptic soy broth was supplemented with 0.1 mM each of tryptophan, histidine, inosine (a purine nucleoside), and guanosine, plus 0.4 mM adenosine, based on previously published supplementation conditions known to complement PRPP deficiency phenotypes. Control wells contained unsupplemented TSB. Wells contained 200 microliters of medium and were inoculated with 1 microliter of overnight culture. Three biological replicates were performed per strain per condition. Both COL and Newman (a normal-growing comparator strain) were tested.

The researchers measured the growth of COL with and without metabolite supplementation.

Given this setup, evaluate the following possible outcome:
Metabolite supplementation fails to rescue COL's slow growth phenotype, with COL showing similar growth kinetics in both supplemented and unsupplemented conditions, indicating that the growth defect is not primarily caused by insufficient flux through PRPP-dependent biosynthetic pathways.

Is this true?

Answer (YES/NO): YES